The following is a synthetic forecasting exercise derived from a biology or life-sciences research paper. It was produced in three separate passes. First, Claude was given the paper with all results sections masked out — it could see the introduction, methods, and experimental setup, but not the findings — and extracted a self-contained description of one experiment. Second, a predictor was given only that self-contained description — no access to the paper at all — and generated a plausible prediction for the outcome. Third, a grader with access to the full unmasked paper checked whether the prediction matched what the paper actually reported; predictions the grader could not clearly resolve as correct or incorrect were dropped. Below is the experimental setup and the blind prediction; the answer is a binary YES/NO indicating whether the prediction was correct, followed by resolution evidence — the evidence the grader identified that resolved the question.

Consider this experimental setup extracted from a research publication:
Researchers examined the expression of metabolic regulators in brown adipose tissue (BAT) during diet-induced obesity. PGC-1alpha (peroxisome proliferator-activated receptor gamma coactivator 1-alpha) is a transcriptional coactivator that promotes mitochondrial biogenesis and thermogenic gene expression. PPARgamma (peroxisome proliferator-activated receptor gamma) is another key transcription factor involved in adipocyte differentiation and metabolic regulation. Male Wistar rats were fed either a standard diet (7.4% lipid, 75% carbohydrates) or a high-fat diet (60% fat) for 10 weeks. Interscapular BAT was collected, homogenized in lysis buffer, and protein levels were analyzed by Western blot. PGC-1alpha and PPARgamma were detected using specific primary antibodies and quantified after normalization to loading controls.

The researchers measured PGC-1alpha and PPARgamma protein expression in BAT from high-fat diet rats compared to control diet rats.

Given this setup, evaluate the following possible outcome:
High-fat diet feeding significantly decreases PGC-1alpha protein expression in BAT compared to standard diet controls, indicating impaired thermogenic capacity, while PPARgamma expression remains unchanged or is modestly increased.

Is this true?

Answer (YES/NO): NO